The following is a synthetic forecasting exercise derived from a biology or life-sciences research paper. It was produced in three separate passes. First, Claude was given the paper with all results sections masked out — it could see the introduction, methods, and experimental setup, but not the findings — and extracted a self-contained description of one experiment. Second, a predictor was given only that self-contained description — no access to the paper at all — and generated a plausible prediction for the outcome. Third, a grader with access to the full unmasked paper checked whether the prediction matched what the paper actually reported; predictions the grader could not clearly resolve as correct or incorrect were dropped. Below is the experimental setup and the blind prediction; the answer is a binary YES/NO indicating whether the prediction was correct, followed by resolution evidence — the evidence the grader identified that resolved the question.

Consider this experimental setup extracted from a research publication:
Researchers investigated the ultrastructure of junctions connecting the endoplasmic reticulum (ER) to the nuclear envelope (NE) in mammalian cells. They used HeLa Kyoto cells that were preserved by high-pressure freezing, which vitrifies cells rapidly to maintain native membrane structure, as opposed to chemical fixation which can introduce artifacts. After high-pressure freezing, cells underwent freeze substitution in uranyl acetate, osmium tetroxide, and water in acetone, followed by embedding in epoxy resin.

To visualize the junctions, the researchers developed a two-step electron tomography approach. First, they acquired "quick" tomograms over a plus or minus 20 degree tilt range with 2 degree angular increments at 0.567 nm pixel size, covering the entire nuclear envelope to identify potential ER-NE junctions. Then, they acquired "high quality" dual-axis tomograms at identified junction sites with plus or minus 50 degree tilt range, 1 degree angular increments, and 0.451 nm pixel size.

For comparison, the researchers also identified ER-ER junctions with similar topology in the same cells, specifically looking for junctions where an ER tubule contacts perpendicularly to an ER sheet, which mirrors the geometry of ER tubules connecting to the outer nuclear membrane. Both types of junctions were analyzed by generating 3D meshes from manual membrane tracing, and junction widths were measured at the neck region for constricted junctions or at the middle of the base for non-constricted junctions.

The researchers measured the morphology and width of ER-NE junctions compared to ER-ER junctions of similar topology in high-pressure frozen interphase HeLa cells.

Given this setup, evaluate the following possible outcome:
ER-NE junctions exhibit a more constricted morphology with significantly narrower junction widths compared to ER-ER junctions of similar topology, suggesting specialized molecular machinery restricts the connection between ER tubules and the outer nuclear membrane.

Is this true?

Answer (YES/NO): YES